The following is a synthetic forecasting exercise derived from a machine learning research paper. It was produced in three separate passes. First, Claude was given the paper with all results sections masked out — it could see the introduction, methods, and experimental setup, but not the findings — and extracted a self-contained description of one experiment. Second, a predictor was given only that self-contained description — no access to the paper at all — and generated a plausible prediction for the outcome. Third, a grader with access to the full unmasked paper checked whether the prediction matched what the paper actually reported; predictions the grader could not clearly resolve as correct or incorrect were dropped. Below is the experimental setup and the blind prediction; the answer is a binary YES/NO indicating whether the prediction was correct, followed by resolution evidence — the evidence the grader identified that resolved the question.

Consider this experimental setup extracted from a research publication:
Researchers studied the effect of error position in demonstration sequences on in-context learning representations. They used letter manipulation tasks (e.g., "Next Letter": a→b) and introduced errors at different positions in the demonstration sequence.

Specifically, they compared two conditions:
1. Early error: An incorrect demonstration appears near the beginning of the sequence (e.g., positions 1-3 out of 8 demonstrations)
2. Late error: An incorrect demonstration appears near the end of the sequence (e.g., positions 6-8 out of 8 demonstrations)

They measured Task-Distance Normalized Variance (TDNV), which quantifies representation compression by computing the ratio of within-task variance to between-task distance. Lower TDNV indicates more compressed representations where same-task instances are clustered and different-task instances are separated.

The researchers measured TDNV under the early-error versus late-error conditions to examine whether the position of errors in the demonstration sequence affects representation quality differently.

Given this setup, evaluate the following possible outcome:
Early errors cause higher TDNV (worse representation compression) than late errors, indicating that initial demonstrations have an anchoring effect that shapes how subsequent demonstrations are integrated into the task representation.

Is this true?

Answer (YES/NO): NO